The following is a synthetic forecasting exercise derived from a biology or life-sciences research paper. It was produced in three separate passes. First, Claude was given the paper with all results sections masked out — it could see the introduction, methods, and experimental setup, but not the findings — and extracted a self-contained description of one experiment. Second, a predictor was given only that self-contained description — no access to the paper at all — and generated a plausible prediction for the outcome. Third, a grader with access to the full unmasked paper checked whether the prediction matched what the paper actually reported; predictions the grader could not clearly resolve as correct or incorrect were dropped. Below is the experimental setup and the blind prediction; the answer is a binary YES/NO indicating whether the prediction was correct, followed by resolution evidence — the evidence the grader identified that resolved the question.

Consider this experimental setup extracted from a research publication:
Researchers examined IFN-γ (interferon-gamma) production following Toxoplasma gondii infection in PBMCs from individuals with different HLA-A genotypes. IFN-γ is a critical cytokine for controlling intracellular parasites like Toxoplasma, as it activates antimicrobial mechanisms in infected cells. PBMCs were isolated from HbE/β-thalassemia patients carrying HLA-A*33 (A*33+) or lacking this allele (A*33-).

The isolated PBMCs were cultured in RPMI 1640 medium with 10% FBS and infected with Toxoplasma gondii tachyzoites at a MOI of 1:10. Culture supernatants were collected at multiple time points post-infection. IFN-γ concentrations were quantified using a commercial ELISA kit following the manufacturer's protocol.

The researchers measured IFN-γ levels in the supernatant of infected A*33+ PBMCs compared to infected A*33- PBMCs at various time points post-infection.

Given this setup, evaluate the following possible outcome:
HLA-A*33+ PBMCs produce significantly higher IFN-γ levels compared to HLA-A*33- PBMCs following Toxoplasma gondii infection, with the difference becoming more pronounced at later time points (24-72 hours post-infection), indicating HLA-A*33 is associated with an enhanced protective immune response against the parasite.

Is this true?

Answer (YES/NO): YES